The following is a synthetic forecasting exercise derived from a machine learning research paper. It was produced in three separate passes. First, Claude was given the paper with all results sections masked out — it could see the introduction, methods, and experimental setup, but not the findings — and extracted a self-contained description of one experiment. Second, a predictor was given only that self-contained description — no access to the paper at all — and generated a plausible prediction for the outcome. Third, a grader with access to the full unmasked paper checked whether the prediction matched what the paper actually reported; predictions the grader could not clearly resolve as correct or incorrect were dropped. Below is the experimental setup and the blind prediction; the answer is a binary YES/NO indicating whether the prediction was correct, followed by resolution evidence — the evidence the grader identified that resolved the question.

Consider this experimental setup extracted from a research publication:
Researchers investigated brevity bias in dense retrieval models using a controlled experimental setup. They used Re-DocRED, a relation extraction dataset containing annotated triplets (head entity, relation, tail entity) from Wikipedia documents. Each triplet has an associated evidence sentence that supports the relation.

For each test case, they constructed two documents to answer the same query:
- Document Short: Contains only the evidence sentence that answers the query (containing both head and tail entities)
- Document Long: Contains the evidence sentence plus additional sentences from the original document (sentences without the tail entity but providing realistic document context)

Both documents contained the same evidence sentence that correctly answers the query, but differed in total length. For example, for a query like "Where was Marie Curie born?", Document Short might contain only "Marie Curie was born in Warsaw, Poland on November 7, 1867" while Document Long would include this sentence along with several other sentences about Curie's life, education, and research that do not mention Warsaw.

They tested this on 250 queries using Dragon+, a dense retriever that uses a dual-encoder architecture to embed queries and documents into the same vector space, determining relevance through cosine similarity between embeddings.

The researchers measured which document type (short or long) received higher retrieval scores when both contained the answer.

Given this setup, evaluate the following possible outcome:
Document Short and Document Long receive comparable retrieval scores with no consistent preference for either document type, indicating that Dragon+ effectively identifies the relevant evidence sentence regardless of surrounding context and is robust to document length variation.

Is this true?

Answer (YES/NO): NO